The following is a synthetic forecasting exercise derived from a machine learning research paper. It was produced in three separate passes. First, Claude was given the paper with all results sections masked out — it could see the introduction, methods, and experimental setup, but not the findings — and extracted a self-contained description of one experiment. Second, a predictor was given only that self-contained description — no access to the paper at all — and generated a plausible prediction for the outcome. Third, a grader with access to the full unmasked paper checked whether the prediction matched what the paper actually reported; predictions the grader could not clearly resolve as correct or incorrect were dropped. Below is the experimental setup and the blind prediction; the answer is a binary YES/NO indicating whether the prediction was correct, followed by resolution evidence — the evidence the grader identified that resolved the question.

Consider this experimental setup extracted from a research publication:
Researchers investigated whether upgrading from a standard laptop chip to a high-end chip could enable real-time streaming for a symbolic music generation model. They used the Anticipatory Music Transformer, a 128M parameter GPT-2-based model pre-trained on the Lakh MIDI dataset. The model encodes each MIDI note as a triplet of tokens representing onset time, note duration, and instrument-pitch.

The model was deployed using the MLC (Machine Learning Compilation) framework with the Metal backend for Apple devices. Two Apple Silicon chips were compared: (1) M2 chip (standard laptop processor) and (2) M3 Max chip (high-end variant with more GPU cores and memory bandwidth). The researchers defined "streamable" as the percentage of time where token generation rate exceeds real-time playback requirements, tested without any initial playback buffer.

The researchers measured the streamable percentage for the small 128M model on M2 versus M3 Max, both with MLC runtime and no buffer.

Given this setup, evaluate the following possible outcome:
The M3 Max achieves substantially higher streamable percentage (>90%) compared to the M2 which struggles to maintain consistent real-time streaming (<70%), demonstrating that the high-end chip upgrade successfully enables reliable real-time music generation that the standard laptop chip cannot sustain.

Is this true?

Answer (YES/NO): NO